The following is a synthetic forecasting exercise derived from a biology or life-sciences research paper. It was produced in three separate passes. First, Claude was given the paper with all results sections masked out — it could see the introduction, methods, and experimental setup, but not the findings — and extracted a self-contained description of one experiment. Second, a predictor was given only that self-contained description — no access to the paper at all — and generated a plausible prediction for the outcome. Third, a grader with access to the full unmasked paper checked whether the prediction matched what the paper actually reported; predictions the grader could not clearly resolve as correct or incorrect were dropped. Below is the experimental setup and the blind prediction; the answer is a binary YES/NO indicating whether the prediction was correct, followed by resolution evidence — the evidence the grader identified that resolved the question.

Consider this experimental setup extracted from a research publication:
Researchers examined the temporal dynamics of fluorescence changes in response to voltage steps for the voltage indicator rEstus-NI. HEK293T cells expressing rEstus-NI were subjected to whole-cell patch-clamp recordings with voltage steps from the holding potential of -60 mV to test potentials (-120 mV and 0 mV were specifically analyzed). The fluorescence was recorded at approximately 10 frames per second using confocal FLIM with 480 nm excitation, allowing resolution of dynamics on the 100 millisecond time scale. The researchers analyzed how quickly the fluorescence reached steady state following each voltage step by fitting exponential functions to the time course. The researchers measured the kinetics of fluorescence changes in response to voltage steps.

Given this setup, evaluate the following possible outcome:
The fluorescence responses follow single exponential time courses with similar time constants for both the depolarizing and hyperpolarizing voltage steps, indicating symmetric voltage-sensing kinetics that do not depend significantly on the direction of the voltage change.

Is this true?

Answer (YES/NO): NO